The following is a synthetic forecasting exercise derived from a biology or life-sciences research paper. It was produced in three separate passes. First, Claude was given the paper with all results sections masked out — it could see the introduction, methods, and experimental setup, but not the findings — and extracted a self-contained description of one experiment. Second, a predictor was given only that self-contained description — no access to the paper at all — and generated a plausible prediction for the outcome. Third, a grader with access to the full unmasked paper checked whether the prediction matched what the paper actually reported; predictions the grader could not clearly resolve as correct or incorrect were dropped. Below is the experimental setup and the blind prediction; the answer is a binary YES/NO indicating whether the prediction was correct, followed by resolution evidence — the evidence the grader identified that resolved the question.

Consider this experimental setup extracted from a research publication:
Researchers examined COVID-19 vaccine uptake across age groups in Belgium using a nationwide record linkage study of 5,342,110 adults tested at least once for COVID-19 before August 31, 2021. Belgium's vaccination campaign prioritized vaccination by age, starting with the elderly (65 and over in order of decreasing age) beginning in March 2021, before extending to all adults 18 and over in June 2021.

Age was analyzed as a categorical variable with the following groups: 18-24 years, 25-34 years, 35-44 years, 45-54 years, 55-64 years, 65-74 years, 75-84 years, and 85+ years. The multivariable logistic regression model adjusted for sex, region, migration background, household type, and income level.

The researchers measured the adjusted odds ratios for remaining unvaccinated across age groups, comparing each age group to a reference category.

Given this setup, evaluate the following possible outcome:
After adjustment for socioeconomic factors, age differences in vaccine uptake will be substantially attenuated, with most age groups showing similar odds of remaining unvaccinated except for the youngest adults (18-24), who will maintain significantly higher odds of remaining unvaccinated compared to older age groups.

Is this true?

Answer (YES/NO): NO